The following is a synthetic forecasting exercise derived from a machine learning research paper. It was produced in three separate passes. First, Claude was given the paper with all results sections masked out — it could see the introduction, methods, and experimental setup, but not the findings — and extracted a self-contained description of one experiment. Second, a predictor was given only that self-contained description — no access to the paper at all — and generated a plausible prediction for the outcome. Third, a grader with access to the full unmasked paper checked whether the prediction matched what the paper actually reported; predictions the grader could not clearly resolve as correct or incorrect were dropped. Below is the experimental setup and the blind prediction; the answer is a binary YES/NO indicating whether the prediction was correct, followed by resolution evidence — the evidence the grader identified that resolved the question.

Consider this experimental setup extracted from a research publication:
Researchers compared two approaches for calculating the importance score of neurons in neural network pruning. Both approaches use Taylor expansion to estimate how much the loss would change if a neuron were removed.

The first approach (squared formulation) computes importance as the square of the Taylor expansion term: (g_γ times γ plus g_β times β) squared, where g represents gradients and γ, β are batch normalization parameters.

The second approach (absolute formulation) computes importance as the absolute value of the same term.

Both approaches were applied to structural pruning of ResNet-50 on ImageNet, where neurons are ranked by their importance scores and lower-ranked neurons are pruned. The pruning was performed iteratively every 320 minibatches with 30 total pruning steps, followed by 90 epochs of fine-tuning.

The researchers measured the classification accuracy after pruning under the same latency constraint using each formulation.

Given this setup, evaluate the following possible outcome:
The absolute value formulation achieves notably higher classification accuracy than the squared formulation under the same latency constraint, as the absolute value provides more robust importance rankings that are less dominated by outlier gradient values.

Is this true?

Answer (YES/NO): NO